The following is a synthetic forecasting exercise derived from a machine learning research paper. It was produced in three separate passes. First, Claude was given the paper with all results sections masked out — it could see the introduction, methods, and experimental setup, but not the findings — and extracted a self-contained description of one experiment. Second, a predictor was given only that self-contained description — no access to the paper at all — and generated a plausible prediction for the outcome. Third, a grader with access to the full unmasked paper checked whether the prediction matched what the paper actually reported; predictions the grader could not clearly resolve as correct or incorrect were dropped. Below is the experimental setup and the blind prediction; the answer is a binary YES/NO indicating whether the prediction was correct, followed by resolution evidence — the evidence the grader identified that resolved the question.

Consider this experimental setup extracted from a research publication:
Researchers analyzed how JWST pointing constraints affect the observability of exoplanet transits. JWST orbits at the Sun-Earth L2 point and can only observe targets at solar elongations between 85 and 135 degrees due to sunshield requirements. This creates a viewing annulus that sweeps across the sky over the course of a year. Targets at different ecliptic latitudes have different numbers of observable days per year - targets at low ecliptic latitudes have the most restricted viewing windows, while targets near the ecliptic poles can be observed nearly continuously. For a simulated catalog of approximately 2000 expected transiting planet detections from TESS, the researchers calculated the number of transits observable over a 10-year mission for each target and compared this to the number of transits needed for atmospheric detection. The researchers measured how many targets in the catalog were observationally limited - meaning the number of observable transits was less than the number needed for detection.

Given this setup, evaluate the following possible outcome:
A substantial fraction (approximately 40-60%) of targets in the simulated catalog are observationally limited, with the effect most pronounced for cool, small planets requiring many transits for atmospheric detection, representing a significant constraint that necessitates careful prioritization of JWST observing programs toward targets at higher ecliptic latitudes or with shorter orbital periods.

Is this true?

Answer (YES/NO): NO